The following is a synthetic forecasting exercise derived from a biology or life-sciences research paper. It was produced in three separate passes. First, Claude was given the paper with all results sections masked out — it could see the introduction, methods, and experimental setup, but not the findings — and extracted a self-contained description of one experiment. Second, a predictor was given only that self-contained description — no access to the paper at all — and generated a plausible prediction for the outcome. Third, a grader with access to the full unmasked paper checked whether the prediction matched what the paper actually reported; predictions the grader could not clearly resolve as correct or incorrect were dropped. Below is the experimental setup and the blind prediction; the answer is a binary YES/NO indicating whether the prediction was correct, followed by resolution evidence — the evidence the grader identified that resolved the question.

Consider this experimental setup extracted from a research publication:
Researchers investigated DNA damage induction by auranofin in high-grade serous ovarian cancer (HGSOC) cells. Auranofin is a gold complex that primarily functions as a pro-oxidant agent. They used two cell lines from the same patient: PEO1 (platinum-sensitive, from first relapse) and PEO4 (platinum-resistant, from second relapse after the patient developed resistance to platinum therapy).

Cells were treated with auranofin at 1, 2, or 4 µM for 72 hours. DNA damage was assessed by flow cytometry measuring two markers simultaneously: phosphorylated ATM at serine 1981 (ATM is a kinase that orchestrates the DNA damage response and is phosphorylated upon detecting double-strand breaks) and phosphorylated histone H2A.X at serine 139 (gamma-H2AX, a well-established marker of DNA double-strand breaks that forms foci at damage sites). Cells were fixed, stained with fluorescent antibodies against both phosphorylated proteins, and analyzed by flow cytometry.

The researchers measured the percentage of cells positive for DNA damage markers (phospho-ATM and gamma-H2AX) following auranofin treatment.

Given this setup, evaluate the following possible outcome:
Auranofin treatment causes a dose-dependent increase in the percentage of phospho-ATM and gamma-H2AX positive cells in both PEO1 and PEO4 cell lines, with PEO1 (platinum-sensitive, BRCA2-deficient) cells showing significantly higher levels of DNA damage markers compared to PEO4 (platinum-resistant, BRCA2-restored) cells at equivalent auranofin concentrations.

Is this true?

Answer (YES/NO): YES